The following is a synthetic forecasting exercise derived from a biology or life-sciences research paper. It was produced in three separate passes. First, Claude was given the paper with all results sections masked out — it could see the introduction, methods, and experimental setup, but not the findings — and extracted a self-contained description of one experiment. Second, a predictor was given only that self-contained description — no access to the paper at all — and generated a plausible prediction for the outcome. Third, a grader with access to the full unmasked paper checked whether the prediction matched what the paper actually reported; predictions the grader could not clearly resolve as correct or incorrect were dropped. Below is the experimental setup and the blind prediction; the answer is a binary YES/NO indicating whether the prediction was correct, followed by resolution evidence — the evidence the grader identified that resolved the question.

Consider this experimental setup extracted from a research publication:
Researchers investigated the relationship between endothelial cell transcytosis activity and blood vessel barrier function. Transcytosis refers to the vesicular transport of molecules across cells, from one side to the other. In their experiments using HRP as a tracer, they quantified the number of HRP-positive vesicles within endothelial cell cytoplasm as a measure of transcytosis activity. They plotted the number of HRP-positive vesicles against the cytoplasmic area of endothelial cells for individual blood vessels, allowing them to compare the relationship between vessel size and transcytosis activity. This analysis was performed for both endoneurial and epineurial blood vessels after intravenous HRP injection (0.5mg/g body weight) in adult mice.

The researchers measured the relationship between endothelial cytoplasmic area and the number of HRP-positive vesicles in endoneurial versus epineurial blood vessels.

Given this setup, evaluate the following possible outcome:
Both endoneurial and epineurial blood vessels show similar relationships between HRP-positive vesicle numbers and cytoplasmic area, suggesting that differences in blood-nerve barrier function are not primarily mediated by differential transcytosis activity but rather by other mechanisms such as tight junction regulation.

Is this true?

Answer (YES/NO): NO